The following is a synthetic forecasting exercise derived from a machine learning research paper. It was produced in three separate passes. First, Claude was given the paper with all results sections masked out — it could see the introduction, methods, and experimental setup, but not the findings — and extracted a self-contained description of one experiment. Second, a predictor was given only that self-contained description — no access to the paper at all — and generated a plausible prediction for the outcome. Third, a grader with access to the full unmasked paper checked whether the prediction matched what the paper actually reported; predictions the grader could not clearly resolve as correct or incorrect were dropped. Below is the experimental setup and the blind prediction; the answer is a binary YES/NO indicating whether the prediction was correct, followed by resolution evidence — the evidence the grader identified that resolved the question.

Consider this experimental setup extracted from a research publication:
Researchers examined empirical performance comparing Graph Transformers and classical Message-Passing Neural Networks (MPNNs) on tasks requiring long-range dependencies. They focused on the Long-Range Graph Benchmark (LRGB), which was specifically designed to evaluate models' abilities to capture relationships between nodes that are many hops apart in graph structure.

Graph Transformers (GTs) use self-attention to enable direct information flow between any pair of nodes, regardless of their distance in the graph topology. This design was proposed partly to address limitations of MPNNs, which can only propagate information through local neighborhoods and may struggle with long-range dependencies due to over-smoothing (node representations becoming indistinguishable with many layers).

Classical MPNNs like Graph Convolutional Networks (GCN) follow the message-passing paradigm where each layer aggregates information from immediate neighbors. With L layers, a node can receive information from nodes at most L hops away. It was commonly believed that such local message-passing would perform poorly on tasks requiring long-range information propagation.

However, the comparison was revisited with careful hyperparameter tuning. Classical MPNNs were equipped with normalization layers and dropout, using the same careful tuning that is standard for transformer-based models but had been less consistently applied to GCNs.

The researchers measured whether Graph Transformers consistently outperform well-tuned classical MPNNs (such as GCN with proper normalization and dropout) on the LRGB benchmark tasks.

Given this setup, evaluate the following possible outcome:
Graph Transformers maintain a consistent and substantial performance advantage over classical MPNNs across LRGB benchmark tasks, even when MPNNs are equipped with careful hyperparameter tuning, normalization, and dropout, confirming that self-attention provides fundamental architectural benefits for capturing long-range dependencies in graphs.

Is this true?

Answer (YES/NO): NO